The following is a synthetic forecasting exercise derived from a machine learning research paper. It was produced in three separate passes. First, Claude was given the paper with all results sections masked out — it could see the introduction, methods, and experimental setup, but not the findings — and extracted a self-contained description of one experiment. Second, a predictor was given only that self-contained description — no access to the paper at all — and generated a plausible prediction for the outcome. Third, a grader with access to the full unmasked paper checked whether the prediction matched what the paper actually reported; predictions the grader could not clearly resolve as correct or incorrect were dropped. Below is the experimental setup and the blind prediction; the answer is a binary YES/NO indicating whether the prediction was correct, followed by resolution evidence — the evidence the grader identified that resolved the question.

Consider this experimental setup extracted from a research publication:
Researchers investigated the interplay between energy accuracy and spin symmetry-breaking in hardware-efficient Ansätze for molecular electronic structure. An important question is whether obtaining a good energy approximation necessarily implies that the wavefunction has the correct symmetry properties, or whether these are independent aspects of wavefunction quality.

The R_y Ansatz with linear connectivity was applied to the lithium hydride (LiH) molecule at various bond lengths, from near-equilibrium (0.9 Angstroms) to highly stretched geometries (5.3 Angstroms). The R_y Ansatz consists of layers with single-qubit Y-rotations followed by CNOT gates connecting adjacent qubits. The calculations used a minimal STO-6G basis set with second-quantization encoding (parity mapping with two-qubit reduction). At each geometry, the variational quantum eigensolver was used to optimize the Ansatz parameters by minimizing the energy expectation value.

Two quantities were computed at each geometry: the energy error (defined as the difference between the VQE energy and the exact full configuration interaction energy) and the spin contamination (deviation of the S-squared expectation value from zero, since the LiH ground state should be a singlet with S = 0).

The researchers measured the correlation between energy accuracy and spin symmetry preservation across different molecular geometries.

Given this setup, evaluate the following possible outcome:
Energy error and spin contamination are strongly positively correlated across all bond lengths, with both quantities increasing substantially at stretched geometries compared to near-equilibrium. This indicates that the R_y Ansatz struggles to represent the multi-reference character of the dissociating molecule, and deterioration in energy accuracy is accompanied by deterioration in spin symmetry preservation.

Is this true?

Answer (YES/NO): NO